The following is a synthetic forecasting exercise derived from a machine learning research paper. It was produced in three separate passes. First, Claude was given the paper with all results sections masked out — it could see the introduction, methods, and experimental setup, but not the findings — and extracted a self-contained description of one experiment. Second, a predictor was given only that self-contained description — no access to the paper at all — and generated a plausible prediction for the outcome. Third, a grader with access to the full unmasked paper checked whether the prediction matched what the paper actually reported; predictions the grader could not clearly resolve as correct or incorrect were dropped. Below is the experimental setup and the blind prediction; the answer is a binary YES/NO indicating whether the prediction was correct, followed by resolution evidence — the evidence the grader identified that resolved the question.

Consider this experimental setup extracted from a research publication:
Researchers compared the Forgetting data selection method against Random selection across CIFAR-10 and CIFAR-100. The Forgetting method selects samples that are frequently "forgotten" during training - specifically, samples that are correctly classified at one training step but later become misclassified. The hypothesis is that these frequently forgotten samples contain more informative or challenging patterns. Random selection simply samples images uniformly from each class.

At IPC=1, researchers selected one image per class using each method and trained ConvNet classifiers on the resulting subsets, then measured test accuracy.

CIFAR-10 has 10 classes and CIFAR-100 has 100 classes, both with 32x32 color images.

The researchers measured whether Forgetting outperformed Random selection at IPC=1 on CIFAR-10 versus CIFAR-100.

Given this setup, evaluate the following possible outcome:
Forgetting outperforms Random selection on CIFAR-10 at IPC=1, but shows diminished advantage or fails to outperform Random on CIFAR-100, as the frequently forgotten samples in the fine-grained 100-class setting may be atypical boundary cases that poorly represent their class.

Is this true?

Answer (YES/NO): NO